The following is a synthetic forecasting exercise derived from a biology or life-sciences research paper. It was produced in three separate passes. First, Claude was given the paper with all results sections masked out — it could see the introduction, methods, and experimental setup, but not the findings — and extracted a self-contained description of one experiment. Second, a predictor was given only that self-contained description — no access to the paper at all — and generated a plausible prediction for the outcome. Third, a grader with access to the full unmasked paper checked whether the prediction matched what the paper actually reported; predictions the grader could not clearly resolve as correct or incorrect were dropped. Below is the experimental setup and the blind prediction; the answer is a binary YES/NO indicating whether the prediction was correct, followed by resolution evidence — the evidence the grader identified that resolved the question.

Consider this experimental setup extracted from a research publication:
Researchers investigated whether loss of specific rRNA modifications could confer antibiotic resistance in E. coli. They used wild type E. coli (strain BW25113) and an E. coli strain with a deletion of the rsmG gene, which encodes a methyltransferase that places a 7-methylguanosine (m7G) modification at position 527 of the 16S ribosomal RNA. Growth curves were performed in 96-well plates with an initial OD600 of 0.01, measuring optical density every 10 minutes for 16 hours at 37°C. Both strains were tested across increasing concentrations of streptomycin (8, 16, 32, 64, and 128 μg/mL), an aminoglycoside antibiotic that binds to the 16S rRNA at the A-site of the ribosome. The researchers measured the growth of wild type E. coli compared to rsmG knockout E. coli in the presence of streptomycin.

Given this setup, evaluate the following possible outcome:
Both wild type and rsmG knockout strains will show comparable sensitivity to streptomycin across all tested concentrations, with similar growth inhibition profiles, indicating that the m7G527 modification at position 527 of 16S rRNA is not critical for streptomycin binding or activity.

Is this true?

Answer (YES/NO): NO